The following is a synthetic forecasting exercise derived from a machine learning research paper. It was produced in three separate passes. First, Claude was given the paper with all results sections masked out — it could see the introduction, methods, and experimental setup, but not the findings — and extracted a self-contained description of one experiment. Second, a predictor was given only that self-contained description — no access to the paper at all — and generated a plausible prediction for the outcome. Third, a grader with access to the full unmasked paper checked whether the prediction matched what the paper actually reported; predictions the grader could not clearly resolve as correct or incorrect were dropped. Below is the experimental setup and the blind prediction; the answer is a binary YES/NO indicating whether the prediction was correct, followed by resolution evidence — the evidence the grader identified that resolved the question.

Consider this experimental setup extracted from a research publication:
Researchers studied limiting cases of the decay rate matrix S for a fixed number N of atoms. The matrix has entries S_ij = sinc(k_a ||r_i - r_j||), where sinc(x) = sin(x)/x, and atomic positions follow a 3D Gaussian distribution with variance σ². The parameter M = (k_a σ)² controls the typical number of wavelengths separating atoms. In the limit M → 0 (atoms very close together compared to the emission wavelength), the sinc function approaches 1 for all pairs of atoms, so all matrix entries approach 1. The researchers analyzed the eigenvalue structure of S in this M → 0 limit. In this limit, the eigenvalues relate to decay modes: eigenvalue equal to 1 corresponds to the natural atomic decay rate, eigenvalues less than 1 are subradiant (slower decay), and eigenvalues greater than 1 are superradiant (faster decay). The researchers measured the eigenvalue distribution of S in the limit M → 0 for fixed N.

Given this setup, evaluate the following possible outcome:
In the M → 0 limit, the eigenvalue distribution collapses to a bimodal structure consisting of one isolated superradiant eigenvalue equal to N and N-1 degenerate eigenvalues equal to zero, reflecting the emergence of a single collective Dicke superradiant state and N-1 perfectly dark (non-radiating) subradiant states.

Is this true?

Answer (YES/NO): YES